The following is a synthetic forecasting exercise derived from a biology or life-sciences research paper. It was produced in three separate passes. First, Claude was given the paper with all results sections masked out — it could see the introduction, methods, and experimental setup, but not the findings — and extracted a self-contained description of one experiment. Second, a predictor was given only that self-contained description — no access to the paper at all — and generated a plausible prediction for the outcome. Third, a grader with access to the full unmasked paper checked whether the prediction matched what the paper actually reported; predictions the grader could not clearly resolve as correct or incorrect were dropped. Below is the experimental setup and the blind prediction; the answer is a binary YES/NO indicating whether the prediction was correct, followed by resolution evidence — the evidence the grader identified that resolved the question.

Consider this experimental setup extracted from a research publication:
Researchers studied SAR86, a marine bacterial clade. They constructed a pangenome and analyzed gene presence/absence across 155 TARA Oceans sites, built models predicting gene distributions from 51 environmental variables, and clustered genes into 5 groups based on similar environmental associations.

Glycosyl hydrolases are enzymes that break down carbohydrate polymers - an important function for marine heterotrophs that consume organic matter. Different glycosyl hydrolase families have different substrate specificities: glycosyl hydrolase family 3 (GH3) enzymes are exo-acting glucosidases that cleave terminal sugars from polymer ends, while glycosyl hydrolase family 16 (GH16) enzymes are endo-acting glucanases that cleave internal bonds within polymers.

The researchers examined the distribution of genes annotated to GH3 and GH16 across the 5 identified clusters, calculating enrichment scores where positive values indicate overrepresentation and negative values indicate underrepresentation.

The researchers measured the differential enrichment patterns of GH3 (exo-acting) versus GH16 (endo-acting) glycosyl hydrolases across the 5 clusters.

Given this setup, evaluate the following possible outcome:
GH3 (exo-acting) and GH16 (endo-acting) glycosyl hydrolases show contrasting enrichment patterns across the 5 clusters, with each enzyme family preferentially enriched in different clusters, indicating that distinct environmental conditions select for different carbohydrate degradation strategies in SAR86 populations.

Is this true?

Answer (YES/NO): NO